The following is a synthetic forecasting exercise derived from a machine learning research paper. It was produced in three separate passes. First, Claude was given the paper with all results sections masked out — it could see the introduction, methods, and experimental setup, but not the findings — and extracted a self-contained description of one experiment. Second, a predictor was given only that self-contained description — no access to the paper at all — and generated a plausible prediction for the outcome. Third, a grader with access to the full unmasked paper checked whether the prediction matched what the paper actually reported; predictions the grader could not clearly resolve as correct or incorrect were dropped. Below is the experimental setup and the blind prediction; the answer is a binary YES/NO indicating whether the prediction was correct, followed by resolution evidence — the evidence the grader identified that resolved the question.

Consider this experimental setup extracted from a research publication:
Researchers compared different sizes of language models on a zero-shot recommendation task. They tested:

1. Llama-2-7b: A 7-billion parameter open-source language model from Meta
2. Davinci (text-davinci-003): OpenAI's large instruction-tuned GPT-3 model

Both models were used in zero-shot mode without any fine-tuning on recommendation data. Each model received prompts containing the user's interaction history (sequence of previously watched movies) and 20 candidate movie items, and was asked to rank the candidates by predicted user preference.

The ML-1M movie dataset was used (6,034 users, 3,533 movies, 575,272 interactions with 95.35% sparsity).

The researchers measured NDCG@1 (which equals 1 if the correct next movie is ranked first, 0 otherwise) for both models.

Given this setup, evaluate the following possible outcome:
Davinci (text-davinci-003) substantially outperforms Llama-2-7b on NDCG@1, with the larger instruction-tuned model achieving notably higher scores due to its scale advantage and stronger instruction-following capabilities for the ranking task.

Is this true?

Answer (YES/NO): YES